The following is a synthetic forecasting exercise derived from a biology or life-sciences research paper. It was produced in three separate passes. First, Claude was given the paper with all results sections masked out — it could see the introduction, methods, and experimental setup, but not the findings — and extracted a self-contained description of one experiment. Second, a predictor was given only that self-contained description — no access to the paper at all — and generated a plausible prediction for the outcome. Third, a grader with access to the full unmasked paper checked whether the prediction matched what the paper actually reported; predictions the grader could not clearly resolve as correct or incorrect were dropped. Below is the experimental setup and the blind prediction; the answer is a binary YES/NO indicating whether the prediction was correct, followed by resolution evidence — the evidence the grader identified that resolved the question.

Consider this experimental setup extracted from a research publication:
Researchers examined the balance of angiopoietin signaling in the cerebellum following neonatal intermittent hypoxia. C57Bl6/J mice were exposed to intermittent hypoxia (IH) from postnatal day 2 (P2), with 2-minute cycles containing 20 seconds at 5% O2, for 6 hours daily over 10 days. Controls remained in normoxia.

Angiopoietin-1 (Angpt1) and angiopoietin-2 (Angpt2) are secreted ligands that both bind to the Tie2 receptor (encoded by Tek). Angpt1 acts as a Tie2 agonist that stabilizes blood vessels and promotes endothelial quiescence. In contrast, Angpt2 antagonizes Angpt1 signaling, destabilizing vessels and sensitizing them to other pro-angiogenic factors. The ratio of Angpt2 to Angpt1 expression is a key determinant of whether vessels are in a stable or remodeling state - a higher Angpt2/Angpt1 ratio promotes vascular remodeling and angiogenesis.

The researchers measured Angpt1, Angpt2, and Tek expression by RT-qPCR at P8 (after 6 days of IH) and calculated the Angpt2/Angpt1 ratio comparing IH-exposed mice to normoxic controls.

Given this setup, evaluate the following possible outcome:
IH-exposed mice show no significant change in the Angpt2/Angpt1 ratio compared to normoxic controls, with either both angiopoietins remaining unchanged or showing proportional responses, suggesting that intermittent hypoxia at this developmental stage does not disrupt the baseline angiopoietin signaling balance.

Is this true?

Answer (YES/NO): NO